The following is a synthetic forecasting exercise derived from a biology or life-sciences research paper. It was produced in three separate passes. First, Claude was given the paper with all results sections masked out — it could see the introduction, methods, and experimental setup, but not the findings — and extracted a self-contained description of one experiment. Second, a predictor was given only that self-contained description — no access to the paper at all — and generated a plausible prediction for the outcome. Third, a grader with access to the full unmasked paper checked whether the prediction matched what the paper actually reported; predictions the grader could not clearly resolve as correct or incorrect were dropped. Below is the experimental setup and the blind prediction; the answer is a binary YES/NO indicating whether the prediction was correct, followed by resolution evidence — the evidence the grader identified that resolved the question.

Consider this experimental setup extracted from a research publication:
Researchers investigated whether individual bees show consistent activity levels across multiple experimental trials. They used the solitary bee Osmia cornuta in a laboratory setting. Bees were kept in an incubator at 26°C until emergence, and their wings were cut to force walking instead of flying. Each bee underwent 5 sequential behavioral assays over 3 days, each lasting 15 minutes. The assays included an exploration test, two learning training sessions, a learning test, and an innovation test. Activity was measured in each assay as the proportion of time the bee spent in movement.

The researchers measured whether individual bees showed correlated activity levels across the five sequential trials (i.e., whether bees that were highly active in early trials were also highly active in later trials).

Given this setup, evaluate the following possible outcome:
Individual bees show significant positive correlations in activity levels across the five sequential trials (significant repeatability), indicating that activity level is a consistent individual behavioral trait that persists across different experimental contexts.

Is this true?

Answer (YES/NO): NO